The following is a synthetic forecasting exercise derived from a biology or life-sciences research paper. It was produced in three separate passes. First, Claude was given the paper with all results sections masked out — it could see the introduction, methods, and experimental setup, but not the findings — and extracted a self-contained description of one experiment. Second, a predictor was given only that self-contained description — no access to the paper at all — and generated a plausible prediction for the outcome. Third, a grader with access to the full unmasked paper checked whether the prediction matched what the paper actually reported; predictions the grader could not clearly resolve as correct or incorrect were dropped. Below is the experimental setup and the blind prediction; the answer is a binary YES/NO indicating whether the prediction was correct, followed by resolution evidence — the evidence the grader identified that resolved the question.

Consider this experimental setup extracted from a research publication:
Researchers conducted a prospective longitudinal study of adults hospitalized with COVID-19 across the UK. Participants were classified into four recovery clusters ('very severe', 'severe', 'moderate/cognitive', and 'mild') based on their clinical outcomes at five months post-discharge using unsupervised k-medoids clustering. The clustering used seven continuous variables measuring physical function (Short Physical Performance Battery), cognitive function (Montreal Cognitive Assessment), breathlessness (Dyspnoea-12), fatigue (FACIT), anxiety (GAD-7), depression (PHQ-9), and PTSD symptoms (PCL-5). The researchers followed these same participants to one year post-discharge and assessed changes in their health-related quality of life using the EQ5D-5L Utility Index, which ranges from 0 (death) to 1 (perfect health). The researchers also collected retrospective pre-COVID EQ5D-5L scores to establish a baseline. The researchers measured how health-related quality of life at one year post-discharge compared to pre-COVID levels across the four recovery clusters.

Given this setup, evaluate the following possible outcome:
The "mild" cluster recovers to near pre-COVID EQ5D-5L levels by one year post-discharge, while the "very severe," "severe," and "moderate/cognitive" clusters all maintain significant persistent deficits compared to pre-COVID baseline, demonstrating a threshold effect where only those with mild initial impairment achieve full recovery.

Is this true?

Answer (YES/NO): NO